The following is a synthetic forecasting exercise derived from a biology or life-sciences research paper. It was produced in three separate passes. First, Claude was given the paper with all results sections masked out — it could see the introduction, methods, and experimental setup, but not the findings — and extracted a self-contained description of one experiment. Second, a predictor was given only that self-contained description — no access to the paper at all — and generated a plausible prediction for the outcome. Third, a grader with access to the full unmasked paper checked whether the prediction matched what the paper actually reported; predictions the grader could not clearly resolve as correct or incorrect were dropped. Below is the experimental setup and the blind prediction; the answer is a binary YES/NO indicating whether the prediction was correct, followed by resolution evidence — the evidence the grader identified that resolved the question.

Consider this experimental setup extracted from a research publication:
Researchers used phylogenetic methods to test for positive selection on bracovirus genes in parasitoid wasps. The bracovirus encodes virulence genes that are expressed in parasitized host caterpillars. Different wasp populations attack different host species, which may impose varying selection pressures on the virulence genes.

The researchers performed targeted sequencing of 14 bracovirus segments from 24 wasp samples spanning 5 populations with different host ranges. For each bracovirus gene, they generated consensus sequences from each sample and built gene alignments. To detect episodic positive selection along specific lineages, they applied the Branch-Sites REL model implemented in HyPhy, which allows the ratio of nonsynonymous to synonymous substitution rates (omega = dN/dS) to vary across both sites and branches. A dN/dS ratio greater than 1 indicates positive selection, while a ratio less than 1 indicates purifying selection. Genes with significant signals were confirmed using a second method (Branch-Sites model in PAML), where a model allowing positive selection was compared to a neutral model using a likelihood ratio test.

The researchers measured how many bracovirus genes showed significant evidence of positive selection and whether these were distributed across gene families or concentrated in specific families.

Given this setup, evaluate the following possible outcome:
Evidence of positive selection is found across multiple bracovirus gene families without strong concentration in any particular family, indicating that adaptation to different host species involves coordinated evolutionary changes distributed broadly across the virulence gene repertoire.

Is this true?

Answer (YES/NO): NO